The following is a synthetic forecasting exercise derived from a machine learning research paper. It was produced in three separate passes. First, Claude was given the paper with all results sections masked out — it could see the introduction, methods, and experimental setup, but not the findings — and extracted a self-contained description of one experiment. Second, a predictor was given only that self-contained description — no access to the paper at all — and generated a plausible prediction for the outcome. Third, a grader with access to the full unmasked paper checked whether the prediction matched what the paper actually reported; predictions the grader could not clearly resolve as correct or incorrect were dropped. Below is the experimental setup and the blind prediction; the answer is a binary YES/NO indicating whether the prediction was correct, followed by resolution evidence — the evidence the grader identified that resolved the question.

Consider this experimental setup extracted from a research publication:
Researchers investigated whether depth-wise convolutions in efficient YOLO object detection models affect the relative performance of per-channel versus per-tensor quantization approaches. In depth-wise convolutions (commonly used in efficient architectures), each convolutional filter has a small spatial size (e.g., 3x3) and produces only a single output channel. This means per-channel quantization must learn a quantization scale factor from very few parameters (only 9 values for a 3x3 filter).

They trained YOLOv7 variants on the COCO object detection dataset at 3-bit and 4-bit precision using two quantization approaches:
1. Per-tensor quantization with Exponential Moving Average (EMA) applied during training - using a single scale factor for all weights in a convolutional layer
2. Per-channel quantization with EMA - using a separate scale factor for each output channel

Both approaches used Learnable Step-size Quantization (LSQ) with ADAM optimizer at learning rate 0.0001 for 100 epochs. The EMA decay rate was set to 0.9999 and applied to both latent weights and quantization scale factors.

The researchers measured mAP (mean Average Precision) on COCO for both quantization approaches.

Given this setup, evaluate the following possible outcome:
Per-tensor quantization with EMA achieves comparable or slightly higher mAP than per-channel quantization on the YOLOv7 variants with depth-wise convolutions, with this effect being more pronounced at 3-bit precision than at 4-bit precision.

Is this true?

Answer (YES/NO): NO